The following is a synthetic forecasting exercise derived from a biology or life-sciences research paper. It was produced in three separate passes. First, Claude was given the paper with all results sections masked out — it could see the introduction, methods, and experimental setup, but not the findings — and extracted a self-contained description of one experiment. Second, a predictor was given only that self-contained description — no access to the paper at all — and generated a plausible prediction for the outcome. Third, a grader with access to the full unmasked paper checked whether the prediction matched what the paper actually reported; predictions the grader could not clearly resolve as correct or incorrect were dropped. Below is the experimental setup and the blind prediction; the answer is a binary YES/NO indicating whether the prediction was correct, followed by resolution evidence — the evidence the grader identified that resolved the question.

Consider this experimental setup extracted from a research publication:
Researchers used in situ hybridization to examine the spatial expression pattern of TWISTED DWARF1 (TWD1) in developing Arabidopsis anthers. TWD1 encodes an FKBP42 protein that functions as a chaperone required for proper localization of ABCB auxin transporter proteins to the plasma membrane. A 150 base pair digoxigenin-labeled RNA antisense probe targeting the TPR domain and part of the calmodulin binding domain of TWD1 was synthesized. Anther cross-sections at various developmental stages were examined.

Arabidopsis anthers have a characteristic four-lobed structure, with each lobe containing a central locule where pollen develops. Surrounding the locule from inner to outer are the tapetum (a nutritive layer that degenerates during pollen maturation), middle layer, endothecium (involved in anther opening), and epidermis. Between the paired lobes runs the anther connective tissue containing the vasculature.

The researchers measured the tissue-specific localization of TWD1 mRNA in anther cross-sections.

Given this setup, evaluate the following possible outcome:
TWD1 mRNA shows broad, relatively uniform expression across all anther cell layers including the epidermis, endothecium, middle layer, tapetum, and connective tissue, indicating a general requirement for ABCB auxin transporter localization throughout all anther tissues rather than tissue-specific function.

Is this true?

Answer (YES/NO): NO